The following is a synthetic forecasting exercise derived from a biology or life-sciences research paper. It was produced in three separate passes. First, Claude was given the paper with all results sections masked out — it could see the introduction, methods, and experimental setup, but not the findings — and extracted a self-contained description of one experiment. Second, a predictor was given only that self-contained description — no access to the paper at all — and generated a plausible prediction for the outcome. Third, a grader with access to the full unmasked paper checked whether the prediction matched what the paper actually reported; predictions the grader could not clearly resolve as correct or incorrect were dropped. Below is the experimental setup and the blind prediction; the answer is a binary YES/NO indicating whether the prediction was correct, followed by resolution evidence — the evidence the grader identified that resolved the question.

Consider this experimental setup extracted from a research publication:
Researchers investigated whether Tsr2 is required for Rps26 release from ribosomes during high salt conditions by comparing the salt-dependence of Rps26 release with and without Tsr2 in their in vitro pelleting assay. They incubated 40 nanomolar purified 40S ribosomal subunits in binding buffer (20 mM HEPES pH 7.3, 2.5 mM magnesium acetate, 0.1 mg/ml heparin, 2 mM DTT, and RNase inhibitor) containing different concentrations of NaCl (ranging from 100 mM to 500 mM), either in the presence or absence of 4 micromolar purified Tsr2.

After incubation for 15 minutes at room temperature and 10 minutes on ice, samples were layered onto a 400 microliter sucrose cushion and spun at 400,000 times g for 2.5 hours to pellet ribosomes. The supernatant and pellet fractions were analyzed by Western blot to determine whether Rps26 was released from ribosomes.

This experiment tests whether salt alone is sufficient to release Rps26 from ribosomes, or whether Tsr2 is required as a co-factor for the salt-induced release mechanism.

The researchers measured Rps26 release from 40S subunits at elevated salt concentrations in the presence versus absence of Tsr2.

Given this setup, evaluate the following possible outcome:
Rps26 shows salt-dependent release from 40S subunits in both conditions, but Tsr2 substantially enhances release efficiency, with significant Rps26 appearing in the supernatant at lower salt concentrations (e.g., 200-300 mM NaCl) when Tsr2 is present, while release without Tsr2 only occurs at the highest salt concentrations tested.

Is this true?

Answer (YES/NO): YES